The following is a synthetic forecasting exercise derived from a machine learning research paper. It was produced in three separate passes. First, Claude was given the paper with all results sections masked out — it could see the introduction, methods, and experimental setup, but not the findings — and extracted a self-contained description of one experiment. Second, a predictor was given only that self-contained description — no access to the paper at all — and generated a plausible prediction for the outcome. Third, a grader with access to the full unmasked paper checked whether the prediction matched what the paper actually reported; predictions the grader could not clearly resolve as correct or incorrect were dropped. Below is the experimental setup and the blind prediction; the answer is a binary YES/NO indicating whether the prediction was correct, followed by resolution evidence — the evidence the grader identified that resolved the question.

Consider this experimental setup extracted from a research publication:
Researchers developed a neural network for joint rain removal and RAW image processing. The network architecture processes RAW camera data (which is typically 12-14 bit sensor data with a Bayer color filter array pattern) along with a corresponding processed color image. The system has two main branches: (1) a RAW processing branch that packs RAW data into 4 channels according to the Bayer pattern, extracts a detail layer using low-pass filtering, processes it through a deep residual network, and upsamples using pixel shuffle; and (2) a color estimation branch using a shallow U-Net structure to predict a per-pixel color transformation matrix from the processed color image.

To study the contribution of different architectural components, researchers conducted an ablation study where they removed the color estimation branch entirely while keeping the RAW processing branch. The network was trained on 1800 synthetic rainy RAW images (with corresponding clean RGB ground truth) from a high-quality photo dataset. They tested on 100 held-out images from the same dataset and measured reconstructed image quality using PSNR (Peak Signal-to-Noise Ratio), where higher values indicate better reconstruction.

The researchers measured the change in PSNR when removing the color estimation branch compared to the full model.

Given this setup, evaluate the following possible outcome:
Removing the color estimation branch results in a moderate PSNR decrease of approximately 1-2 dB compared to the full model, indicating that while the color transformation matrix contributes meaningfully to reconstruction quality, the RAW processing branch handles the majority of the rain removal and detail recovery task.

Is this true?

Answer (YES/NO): NO